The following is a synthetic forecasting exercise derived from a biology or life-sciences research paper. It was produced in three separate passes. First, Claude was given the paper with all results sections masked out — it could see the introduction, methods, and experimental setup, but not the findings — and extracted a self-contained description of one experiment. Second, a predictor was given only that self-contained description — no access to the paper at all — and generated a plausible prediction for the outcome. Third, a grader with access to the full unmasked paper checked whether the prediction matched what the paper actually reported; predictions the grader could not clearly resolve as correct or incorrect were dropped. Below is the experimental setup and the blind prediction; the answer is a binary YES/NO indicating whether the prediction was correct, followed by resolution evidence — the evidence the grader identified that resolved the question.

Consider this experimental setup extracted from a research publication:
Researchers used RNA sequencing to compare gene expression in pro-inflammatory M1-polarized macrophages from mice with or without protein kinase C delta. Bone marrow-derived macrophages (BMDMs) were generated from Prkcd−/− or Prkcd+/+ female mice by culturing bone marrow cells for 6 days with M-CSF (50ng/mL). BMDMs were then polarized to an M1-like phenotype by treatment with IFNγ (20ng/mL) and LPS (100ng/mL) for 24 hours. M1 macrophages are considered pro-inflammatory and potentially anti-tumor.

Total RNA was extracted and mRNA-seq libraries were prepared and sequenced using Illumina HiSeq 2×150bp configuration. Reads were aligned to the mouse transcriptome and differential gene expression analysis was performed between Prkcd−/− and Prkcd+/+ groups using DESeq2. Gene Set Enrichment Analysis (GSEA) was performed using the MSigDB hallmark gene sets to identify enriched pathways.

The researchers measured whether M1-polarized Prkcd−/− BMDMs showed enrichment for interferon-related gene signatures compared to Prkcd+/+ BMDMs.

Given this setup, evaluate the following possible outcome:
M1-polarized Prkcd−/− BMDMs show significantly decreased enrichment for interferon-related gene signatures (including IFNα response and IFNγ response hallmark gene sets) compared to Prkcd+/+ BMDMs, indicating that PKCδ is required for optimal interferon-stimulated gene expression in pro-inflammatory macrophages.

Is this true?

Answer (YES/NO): NO